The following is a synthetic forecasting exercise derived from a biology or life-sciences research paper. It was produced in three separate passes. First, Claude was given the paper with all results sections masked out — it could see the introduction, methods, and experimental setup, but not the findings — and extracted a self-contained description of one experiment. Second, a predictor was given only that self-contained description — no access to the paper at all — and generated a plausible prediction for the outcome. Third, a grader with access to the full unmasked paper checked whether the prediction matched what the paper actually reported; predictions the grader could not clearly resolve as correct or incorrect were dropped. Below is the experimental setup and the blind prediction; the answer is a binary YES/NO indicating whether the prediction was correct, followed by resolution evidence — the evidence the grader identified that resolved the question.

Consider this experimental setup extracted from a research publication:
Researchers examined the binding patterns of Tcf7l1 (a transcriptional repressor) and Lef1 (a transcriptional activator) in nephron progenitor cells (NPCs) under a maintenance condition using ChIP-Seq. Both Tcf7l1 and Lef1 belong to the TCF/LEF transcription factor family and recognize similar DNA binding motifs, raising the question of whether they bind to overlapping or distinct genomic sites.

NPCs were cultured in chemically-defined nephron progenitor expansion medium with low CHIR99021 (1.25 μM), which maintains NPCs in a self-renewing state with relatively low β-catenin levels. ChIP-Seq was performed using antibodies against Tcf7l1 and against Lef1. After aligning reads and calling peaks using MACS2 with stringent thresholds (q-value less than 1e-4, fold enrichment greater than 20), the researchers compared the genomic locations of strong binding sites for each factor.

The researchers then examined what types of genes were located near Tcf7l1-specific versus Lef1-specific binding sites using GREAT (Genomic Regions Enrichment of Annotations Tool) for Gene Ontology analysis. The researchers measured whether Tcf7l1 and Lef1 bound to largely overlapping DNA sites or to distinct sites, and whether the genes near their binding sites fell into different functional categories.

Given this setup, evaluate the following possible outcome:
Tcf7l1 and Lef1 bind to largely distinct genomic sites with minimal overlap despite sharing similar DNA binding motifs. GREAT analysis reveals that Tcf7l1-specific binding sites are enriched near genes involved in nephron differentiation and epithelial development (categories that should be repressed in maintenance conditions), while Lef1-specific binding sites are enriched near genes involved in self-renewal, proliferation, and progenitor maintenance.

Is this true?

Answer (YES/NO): NO